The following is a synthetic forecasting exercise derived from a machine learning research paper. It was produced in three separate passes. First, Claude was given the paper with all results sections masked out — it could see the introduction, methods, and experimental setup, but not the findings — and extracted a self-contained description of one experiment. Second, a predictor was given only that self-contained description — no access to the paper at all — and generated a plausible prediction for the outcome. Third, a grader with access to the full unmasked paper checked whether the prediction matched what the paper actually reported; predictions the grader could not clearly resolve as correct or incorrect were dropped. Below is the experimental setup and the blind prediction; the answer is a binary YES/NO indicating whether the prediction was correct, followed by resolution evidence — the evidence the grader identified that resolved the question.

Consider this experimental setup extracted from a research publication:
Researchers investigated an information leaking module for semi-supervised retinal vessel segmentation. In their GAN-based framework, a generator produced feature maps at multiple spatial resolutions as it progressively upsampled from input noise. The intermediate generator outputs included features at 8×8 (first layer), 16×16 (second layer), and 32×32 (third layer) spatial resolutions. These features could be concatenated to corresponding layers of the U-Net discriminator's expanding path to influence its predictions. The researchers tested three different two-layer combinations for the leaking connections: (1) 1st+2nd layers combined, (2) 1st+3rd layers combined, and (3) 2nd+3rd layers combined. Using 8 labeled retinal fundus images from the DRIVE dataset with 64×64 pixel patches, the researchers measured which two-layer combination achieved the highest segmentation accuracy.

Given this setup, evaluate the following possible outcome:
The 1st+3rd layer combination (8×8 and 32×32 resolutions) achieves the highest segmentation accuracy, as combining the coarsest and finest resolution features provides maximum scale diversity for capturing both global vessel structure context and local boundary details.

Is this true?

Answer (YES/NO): NO